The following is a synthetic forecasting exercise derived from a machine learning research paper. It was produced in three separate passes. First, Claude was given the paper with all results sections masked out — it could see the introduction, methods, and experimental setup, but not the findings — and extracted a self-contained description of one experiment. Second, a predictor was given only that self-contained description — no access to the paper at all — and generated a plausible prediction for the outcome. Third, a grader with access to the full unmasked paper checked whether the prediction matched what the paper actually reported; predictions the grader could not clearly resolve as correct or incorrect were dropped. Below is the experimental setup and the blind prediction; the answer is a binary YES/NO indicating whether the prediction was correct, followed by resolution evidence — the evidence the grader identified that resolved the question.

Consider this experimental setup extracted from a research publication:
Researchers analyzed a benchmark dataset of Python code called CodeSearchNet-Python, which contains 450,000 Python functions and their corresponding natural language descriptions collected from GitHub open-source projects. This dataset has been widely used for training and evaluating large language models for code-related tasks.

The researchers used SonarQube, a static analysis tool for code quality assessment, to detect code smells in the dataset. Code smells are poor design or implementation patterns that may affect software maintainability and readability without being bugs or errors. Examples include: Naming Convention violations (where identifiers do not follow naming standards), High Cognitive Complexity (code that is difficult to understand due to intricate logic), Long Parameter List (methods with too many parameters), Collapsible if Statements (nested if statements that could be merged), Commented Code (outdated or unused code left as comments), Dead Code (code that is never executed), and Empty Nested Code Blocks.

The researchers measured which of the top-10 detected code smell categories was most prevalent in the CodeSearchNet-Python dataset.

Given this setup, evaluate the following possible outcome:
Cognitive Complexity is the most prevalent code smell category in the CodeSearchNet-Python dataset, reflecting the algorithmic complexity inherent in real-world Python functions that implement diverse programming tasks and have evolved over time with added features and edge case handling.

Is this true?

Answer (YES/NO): NO